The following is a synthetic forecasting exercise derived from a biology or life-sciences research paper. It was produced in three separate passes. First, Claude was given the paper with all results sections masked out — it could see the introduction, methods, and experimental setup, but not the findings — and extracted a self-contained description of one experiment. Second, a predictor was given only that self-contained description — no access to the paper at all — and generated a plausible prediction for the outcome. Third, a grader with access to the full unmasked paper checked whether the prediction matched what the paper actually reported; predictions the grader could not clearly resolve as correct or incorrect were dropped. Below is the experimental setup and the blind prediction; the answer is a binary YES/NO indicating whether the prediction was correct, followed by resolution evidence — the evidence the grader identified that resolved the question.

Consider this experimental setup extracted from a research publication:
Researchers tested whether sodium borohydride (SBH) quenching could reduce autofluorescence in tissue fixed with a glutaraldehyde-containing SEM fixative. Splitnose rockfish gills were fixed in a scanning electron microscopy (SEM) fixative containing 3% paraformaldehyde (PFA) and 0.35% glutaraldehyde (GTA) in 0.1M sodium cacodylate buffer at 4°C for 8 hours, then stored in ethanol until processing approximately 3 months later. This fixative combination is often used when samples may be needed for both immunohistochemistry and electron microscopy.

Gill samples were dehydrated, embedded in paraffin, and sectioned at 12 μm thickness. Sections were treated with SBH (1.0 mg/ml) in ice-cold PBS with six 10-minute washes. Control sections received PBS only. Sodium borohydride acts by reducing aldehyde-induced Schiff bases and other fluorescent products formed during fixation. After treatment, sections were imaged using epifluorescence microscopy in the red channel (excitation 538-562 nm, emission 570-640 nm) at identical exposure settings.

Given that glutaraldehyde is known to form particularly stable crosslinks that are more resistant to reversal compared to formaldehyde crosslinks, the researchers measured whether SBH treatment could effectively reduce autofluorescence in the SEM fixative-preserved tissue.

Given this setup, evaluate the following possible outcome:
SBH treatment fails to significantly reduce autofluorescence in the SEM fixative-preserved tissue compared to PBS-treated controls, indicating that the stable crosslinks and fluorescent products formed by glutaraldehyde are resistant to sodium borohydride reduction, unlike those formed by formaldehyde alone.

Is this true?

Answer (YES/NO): NO